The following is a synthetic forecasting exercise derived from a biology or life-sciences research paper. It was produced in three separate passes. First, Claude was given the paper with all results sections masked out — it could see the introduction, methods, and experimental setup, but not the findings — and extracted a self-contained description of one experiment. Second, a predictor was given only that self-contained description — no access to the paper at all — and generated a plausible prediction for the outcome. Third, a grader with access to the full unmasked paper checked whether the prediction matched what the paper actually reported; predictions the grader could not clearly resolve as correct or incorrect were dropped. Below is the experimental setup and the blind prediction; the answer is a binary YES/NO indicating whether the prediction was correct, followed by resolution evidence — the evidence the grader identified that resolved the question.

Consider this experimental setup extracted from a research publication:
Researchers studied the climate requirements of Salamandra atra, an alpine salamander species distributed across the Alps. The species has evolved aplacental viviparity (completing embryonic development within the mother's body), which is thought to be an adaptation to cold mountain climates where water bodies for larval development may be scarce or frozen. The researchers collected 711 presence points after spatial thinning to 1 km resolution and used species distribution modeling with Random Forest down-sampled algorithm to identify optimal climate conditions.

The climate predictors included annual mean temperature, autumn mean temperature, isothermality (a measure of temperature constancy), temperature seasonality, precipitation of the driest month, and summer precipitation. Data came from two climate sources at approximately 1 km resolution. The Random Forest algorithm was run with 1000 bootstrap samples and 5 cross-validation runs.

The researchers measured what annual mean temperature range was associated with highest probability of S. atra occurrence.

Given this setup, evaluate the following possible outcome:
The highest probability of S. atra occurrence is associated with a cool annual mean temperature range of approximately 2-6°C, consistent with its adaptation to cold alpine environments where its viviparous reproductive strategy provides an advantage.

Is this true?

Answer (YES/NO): NO